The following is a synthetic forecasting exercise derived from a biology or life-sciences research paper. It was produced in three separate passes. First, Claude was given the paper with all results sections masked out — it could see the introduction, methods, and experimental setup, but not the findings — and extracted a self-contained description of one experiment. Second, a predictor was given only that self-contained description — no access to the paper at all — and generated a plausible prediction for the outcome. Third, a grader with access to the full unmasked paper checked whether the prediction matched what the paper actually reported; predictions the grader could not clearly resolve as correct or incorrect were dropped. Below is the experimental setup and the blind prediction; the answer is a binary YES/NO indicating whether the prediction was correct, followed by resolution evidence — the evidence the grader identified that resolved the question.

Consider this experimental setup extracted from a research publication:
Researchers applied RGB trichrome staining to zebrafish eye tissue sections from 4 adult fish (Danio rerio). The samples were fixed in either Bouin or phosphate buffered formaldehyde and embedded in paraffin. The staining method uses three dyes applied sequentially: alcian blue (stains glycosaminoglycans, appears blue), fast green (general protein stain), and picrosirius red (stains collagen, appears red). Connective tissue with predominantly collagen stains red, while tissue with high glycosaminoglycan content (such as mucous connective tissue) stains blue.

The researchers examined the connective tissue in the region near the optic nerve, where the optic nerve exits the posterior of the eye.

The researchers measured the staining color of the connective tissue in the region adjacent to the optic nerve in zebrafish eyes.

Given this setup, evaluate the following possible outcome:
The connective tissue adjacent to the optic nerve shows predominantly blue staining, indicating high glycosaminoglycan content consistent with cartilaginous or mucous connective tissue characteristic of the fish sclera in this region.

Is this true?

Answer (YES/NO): YES